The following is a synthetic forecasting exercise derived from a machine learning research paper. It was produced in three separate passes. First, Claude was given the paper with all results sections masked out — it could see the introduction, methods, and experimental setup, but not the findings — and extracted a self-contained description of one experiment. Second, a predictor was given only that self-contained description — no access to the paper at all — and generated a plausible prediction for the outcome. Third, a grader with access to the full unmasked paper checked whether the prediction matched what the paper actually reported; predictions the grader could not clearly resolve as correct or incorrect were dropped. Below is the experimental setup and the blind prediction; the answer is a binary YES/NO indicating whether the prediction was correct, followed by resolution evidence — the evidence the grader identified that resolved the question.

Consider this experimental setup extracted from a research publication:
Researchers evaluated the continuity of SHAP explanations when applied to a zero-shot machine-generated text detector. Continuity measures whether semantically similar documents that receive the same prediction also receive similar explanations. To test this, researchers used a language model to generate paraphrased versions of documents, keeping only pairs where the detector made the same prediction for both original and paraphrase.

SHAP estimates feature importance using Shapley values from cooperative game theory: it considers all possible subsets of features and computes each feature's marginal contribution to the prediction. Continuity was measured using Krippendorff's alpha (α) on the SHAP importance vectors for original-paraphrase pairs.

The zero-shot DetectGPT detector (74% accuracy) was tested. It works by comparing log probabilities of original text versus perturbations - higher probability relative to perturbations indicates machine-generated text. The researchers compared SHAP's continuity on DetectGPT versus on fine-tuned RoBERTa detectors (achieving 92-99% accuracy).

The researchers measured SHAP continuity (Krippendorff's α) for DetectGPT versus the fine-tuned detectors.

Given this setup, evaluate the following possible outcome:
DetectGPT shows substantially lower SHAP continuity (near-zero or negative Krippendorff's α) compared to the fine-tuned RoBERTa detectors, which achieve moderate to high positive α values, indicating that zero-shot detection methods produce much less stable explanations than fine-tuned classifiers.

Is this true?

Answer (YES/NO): YES